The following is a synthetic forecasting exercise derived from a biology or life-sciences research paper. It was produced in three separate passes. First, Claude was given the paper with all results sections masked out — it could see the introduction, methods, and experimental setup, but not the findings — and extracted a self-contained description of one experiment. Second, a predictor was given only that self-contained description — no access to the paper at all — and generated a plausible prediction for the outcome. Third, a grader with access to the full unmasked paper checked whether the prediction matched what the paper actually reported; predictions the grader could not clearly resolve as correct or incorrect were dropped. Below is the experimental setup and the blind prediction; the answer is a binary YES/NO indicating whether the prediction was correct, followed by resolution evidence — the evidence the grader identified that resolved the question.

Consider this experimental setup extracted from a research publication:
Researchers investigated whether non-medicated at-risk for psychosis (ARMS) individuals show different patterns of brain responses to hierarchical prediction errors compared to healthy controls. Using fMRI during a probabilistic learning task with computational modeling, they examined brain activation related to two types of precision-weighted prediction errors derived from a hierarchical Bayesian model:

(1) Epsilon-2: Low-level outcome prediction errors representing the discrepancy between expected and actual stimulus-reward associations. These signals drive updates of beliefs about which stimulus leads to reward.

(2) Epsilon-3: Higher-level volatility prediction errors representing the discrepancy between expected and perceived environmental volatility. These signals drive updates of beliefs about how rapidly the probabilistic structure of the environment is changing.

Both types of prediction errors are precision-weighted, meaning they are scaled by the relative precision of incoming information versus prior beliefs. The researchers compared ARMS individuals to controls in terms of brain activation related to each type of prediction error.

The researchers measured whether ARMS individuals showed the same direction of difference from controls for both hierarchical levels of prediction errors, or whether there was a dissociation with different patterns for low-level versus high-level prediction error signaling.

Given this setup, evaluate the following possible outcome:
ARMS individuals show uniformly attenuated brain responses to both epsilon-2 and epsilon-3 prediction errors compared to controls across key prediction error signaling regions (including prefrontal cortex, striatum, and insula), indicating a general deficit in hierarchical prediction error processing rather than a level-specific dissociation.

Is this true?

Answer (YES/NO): NO